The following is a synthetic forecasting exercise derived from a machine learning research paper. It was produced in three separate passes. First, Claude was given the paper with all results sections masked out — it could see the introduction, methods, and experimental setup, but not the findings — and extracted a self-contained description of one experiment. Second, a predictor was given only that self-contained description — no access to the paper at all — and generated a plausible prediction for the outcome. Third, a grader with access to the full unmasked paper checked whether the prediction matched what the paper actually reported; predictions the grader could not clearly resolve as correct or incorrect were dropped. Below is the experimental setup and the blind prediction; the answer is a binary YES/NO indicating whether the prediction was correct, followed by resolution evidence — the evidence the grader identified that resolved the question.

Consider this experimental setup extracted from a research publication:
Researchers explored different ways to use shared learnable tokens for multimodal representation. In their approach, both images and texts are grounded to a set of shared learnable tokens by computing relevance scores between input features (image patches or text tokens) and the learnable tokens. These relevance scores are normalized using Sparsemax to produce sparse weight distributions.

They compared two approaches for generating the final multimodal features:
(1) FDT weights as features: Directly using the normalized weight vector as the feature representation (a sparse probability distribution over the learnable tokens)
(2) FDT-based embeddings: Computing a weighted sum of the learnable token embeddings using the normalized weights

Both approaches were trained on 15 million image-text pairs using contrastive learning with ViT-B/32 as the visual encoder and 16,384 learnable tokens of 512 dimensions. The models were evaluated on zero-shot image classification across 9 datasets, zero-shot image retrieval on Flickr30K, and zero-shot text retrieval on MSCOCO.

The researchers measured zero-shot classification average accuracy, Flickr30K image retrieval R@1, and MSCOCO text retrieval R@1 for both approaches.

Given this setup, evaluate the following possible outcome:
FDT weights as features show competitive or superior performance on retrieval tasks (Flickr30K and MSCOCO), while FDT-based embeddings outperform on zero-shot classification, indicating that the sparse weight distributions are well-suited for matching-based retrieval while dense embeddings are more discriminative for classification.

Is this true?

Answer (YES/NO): NO